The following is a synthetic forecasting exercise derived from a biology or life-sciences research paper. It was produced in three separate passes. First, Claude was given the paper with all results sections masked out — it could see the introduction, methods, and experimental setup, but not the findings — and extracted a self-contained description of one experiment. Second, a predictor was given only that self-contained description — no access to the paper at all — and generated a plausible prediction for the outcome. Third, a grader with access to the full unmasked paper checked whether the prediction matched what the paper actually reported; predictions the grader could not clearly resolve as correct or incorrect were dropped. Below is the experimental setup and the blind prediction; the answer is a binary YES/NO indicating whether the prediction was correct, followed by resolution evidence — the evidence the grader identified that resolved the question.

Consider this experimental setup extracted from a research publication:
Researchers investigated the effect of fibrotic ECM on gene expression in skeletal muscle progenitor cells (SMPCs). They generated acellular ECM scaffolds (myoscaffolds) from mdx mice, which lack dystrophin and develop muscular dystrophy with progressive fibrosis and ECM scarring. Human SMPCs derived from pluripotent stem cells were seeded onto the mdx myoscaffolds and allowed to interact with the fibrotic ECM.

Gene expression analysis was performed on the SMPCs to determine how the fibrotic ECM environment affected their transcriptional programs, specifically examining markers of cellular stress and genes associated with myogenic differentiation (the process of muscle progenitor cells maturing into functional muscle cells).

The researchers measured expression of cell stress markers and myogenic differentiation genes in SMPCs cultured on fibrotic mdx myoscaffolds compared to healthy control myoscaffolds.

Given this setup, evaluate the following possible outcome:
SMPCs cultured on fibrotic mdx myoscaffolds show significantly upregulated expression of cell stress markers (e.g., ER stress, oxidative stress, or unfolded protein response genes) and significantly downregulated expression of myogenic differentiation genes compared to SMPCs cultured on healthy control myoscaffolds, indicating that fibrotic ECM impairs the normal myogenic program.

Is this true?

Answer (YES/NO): YES